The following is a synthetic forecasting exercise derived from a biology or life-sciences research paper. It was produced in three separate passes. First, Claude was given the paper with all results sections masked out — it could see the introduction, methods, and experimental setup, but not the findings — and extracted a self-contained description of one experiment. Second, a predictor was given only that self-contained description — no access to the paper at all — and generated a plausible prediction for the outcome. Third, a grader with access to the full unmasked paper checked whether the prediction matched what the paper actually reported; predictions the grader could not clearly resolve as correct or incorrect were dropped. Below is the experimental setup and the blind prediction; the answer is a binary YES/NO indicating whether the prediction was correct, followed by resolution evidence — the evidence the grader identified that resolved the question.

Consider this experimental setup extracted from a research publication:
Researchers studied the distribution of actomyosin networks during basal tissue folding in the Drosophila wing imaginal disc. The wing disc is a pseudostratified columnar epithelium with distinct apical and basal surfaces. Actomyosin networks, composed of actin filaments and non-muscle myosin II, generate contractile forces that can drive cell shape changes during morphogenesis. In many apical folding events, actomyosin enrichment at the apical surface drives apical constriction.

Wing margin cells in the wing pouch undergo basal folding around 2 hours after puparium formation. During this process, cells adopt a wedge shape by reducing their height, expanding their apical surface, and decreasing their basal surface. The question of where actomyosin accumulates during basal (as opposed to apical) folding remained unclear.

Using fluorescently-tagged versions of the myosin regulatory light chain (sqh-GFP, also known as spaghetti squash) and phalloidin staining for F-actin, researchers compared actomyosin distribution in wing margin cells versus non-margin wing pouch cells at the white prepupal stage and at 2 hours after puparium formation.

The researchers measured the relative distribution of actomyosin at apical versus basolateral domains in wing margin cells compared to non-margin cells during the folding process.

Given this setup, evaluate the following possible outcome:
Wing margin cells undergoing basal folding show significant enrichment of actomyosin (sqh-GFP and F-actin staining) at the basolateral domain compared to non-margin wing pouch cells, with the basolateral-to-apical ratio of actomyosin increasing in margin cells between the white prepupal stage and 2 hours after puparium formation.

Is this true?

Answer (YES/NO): NO